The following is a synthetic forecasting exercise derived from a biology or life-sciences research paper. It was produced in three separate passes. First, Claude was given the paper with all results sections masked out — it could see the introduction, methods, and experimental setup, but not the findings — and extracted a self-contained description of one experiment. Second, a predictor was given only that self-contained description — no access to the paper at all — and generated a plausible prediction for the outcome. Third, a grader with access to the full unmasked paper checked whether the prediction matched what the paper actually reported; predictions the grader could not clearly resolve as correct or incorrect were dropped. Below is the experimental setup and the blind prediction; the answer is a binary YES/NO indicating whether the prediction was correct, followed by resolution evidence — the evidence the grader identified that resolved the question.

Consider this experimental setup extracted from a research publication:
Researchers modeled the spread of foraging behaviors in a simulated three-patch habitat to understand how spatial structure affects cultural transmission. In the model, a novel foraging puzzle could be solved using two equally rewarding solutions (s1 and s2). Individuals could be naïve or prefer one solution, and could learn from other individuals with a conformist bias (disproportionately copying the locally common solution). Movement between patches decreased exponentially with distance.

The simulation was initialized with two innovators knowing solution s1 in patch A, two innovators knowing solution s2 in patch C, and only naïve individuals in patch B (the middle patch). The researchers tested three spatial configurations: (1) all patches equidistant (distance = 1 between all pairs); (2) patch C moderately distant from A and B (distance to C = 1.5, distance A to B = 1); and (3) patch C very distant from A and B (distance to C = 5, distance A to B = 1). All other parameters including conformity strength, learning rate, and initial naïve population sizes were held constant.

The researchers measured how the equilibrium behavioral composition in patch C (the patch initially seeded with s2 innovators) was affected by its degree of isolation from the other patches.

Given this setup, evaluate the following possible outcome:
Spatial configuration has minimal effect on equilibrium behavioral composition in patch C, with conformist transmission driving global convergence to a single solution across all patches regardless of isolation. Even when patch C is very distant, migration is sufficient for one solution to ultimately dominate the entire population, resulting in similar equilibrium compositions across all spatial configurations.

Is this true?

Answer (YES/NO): NO